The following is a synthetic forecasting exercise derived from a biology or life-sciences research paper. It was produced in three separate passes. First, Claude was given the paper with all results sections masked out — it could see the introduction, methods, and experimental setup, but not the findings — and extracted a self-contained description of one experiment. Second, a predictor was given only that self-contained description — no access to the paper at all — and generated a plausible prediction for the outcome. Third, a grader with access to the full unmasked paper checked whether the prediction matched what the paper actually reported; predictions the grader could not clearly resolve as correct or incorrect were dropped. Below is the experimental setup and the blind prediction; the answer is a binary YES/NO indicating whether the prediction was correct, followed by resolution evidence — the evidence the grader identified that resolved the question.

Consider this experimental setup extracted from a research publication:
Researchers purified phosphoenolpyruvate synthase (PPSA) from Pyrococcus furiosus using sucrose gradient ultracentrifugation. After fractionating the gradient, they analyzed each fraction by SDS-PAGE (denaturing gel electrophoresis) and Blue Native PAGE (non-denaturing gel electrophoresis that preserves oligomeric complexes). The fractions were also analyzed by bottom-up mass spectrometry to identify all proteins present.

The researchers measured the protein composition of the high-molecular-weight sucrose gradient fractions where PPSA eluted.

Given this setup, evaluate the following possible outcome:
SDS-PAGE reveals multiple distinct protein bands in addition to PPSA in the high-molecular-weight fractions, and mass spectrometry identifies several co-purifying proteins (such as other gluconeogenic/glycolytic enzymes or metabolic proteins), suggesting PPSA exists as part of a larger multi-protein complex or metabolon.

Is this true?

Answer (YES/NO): YES